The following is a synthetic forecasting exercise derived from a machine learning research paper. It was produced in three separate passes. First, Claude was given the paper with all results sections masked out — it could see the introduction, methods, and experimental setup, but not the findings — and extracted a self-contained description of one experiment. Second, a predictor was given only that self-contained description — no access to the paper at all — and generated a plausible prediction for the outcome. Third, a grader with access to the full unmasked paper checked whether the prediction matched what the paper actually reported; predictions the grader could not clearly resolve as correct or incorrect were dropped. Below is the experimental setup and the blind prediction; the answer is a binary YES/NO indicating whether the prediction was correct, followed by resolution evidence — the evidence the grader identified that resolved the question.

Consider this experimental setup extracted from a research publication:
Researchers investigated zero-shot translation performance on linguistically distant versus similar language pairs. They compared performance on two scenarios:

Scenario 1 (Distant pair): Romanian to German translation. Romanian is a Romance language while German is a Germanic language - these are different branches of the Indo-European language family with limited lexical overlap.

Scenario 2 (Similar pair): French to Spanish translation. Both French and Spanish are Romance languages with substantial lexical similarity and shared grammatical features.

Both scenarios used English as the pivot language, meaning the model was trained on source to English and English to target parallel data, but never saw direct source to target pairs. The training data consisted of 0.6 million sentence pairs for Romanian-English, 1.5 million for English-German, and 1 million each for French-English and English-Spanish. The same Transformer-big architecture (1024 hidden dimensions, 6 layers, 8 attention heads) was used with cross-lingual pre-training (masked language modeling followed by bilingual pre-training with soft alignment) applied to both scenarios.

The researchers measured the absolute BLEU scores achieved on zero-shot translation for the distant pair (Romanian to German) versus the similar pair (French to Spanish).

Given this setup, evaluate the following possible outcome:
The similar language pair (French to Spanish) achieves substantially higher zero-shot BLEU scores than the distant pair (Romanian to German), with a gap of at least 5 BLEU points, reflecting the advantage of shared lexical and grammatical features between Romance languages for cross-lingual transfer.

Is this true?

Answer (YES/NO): YES